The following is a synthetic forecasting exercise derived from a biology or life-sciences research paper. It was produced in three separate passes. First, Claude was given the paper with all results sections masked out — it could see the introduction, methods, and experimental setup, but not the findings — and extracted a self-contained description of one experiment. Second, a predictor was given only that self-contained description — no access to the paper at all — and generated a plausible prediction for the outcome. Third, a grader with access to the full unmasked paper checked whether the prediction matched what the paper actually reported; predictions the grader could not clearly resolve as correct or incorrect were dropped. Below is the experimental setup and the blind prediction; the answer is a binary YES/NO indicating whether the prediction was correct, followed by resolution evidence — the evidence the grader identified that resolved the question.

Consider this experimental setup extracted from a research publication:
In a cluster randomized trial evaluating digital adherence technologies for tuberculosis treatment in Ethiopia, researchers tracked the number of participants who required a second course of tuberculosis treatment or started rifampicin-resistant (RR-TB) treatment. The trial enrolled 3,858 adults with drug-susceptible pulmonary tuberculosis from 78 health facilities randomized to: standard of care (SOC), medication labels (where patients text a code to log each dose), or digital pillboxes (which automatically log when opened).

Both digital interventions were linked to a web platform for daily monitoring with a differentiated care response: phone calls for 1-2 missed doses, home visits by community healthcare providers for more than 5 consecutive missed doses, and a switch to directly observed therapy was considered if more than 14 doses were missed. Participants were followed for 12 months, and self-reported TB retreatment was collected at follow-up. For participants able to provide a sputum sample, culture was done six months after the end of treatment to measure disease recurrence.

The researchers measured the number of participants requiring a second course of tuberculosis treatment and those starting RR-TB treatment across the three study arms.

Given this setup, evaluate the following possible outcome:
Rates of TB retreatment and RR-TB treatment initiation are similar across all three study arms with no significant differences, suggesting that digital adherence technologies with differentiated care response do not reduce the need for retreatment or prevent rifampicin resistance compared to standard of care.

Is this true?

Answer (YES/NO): YES